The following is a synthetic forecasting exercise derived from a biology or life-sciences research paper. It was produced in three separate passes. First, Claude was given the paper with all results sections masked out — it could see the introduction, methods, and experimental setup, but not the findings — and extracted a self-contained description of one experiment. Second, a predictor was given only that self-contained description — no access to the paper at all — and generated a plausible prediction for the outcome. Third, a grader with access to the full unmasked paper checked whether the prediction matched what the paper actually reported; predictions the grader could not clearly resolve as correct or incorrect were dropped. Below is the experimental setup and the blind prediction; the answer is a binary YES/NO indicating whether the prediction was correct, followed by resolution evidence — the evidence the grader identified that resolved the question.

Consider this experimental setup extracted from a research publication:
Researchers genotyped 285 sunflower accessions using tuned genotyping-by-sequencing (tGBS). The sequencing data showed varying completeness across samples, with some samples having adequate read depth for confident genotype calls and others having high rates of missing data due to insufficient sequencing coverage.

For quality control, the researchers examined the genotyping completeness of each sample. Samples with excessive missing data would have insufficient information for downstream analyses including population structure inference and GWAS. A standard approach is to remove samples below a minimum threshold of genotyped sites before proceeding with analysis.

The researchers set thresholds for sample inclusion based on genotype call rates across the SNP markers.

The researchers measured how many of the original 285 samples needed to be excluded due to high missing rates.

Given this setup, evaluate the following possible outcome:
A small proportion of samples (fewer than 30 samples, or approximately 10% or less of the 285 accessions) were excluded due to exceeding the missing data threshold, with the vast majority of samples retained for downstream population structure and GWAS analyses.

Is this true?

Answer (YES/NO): YES